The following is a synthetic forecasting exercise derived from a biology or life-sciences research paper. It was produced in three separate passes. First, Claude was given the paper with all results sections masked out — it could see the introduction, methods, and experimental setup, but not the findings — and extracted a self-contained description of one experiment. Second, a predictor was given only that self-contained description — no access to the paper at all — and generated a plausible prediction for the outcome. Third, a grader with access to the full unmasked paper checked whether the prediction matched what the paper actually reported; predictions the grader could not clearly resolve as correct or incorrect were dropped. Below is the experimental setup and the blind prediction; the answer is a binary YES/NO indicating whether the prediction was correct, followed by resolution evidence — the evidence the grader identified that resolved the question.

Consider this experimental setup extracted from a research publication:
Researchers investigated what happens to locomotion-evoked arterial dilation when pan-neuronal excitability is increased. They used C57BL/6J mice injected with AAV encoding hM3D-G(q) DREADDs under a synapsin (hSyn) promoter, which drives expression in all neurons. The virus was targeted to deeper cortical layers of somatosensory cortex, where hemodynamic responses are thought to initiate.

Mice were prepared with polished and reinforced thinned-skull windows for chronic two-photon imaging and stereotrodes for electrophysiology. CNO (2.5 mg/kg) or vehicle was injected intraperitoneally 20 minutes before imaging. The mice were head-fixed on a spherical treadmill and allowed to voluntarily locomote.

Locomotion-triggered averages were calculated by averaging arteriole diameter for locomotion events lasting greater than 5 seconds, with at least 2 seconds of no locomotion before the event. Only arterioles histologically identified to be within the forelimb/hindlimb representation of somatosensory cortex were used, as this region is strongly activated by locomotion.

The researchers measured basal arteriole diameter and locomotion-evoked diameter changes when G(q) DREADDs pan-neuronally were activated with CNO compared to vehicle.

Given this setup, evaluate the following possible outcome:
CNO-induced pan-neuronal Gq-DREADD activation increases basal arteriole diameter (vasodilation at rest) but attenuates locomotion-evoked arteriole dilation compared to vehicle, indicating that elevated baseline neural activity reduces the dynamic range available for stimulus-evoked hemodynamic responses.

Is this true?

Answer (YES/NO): YES